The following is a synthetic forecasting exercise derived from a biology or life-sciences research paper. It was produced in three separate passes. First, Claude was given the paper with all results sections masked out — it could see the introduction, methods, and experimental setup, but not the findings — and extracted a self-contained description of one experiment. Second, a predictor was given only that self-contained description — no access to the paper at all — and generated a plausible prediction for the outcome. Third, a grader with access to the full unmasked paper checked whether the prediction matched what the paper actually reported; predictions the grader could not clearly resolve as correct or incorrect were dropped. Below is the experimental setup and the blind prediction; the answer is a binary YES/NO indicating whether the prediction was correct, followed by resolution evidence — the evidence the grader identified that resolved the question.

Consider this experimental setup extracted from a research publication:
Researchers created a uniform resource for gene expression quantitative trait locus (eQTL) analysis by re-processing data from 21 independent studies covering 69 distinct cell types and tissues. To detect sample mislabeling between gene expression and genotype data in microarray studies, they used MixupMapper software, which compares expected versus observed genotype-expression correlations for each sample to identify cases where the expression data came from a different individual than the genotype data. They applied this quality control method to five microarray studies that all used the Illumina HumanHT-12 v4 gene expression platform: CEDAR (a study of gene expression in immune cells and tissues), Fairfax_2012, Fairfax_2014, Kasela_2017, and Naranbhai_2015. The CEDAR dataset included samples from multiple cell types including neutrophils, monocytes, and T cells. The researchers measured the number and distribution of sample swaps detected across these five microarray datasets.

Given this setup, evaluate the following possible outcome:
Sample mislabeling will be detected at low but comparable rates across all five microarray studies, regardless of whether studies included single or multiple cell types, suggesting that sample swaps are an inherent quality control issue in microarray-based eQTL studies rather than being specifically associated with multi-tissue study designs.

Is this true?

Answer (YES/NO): NO